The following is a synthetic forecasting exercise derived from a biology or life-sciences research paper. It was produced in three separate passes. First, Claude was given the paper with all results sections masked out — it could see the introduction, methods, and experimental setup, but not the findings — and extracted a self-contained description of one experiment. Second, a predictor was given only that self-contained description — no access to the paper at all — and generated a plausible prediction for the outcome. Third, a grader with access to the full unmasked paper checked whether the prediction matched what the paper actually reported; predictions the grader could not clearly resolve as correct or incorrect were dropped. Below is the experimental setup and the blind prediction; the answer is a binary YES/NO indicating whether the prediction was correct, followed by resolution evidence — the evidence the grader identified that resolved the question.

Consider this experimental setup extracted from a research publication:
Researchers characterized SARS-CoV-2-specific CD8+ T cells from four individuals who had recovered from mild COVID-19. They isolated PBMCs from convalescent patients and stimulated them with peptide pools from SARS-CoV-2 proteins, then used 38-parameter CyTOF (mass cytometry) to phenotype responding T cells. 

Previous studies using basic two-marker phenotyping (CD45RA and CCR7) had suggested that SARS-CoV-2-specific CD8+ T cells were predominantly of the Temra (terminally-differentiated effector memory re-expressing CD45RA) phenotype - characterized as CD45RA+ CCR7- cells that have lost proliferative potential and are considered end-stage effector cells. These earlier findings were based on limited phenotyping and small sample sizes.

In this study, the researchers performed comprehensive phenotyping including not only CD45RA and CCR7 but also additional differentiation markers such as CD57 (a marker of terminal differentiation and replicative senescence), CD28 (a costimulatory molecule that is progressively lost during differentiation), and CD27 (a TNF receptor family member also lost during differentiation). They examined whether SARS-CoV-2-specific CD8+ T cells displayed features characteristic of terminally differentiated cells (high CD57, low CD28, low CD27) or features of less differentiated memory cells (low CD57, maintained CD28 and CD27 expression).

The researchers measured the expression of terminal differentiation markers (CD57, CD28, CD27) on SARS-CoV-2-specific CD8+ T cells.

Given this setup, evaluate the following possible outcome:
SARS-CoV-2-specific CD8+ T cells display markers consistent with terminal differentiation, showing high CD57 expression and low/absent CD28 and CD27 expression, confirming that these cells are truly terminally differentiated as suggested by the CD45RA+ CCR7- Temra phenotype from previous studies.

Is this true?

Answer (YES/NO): NO